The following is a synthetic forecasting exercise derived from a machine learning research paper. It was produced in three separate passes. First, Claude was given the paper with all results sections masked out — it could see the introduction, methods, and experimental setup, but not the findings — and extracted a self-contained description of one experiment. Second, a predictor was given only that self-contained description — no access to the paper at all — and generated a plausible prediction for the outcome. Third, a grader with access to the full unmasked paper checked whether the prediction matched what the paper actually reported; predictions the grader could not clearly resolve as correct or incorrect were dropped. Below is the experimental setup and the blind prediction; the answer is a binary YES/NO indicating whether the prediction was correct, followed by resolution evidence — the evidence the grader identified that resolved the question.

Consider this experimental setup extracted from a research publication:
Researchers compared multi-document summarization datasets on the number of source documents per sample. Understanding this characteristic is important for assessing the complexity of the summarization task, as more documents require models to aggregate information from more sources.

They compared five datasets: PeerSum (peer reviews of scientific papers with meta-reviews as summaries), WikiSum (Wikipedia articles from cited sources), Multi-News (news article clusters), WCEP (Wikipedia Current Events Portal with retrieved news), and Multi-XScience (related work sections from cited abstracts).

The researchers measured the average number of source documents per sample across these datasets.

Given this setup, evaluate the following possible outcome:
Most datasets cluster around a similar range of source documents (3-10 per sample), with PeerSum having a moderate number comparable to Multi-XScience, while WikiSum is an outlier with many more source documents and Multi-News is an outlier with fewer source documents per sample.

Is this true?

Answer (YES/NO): NO